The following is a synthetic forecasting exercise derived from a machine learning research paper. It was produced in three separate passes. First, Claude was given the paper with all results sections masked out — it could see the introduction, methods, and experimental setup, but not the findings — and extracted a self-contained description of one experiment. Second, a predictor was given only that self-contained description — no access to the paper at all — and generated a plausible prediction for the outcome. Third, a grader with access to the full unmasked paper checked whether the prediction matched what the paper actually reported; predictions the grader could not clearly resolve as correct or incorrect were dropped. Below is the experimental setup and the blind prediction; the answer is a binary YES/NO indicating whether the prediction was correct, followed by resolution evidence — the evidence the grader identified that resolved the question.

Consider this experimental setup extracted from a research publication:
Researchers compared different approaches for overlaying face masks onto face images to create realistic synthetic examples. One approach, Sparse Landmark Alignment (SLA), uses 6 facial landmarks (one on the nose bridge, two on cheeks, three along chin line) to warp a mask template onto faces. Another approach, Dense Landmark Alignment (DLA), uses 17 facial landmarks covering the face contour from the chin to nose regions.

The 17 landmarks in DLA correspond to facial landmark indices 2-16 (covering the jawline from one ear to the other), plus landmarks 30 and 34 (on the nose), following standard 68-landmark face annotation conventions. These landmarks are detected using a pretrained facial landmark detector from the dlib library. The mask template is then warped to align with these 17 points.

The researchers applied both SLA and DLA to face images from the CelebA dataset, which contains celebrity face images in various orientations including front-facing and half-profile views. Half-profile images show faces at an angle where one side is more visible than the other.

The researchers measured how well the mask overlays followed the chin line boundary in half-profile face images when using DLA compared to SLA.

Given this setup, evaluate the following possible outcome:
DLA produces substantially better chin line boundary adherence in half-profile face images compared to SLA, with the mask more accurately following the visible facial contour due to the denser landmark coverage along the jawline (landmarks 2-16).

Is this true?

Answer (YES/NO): NO